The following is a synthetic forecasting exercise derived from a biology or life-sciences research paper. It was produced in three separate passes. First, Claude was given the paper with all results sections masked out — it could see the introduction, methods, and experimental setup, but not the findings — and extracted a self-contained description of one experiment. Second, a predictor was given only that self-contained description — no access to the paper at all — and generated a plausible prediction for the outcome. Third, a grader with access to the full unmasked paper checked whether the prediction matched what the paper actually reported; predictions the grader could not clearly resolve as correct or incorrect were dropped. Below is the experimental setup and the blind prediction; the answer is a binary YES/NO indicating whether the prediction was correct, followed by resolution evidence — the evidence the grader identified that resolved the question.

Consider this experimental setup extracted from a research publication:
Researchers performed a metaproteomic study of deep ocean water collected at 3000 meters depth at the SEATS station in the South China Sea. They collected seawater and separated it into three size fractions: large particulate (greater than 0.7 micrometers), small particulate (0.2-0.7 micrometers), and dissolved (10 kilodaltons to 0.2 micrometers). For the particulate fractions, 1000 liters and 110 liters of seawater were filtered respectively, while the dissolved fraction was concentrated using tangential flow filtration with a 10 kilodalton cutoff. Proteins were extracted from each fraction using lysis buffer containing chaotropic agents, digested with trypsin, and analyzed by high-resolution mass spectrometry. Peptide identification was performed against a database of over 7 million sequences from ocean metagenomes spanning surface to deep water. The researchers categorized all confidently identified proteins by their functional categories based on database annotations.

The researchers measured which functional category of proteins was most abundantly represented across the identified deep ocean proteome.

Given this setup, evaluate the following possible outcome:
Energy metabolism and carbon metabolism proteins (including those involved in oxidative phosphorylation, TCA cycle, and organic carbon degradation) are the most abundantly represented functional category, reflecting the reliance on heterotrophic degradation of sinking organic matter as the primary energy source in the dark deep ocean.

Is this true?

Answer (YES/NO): NO